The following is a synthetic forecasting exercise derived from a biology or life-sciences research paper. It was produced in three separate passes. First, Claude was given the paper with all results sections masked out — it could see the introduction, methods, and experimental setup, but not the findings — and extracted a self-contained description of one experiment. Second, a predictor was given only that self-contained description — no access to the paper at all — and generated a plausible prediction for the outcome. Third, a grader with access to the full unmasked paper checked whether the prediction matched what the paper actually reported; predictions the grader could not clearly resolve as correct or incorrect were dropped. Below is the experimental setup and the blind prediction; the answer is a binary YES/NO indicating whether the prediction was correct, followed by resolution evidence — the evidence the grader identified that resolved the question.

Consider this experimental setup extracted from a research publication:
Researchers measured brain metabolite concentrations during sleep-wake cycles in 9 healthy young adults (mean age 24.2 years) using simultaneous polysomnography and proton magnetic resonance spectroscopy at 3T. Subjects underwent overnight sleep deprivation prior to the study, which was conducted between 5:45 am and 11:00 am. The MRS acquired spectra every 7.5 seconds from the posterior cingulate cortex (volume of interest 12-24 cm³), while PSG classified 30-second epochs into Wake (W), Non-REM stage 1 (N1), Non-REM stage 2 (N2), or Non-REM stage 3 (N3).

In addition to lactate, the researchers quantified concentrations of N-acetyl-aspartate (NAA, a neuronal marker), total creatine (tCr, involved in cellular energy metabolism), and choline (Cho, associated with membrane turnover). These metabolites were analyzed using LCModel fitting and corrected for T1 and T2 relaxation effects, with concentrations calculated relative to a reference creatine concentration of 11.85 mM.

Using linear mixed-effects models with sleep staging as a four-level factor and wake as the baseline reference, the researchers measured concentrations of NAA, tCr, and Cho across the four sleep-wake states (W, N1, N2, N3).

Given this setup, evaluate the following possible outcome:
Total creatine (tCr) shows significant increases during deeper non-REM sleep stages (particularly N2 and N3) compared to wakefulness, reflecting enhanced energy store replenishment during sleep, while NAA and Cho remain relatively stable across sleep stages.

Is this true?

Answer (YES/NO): NO